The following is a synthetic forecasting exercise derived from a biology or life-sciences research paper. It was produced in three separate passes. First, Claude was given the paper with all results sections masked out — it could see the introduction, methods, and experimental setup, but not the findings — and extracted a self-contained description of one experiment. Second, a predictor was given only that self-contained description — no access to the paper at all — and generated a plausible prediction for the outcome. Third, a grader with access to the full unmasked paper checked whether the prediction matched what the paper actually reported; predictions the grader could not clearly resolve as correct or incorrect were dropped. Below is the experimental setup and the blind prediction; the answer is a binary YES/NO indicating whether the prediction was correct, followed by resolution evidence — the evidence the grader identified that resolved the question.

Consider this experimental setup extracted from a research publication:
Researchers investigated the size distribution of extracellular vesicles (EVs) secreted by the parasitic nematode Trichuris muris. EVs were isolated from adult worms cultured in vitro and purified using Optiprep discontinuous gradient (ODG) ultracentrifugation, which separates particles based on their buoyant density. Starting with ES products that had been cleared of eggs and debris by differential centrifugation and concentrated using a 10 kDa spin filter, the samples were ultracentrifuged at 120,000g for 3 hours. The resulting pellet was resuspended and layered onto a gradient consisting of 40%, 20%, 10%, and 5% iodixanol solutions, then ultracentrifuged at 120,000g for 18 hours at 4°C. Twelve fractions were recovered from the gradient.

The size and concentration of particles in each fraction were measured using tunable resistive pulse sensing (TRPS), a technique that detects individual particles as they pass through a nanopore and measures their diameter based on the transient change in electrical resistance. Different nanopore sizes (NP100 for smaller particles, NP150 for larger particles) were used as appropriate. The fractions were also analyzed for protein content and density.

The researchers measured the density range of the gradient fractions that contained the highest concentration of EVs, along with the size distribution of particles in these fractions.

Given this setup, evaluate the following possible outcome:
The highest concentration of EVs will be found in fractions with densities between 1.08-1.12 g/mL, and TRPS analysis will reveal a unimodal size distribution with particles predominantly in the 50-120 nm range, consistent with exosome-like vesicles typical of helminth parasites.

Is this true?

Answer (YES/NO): NO